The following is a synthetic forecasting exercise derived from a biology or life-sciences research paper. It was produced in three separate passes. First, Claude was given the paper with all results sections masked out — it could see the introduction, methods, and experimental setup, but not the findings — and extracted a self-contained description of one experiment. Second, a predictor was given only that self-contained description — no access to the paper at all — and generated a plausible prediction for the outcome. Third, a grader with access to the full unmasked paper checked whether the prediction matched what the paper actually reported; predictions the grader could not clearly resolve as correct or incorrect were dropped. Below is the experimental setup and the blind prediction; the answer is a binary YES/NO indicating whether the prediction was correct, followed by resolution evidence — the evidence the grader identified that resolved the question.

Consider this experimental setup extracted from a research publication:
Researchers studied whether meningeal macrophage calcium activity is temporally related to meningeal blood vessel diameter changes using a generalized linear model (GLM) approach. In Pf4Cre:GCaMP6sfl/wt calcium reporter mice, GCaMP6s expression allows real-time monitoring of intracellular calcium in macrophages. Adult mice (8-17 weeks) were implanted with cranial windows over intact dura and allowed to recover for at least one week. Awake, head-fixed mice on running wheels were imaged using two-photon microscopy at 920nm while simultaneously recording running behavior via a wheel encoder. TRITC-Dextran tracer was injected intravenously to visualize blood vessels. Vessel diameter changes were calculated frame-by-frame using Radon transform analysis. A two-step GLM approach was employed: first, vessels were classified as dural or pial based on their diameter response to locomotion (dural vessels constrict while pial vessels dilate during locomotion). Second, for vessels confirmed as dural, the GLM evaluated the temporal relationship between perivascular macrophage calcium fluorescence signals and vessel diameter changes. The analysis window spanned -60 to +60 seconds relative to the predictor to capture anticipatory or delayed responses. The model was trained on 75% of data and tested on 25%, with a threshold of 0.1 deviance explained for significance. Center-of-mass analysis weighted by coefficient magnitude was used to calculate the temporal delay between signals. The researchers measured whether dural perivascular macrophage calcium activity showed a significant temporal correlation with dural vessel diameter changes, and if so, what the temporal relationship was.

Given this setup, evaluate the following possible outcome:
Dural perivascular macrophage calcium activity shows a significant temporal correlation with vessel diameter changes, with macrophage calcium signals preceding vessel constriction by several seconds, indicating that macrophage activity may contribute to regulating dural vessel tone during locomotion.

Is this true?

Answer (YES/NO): NO